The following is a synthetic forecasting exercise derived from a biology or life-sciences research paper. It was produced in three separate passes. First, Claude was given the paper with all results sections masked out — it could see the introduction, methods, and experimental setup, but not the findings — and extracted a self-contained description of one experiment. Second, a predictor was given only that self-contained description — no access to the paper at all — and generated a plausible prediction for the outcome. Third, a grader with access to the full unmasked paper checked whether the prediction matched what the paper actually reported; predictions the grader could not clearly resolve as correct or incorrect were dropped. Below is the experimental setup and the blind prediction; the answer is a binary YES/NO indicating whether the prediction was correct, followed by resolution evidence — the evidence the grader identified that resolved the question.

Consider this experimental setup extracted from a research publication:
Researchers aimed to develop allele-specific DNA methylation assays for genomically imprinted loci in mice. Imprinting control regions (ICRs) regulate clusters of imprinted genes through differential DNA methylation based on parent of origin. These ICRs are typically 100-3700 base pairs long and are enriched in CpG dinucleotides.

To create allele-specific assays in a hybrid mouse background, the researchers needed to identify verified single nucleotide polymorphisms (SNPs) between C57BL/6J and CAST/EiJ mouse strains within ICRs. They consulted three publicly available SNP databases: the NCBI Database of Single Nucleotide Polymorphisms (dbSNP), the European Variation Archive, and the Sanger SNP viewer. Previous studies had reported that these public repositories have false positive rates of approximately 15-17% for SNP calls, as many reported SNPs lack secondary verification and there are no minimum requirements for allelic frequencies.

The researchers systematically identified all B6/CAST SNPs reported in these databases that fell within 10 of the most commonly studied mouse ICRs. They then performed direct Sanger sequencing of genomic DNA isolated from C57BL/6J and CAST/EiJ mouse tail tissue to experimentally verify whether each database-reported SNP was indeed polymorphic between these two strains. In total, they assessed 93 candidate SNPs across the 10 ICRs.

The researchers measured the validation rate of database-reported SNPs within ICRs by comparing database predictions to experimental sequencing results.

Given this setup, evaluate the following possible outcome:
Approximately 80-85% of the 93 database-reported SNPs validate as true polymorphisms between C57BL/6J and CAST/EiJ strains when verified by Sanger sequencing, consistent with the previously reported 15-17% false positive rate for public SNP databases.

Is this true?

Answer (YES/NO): NO